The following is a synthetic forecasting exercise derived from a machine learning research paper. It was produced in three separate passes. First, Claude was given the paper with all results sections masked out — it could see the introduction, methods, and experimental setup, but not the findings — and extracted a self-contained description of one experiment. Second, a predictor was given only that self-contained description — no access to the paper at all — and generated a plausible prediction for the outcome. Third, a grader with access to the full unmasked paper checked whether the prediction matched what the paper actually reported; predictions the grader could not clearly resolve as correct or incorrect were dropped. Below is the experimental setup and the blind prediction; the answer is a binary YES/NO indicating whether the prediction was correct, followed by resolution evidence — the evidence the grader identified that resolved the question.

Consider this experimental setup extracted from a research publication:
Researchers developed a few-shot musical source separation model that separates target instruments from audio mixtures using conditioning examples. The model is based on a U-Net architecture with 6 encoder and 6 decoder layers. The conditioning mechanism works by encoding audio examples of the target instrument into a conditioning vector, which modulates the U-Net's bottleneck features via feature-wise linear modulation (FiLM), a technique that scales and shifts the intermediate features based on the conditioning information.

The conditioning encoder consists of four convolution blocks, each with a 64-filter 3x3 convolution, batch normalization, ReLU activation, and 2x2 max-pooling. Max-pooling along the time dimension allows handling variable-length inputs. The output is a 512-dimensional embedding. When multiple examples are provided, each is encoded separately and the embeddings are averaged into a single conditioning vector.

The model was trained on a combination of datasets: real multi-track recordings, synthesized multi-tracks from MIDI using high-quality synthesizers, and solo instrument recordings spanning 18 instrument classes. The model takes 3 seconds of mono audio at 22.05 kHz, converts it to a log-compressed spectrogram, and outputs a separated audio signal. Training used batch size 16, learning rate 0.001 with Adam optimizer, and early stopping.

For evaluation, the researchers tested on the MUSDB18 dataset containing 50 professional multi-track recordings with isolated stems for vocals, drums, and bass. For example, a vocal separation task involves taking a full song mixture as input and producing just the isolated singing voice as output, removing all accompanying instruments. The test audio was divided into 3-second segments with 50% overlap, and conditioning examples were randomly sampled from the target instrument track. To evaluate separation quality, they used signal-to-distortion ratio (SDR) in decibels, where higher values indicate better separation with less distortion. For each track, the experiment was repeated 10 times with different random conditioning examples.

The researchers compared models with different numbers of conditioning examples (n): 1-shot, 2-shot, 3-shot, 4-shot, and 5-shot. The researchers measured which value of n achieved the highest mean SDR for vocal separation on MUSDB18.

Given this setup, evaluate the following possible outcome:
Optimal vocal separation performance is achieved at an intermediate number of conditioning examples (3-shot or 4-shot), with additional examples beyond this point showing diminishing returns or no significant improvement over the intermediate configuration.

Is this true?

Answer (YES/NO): YES